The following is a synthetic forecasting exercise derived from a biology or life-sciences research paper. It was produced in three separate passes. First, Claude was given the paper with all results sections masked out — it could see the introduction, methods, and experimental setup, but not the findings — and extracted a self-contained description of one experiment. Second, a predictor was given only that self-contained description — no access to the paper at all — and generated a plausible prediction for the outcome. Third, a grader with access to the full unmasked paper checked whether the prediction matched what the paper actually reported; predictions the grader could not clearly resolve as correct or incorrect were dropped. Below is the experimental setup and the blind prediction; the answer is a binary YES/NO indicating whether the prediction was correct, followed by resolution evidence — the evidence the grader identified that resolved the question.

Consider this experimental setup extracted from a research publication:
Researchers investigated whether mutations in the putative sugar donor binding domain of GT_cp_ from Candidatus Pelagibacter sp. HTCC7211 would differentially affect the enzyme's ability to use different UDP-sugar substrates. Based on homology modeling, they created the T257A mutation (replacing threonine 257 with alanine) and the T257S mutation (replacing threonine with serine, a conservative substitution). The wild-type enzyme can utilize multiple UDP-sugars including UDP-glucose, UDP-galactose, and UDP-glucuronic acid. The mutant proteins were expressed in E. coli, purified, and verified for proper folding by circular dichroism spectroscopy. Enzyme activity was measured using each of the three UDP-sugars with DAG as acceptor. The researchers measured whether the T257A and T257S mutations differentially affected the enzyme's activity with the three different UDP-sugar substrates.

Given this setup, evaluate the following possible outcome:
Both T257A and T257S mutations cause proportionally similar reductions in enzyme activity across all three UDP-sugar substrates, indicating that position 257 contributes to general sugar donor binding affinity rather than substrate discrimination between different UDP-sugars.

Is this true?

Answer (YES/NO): NO